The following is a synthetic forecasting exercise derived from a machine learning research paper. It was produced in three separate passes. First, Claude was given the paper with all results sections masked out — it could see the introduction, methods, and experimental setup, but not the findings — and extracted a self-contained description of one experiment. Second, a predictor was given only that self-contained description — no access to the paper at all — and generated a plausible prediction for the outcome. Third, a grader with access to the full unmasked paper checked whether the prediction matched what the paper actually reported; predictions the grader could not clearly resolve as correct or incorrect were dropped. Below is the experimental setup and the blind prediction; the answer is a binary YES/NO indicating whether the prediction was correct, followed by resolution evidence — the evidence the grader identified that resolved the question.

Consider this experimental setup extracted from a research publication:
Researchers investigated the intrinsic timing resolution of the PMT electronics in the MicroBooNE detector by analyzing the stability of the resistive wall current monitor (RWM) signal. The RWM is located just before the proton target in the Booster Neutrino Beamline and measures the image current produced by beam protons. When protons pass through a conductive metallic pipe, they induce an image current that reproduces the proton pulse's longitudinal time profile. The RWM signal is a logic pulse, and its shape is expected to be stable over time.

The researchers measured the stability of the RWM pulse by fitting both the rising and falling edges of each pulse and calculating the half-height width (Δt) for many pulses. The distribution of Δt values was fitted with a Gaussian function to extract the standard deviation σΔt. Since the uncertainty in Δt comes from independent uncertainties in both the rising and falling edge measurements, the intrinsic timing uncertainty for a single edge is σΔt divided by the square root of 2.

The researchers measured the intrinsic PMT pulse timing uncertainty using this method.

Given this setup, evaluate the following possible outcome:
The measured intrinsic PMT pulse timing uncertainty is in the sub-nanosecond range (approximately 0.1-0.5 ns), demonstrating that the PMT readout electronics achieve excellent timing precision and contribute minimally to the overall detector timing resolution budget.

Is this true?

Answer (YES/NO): YES